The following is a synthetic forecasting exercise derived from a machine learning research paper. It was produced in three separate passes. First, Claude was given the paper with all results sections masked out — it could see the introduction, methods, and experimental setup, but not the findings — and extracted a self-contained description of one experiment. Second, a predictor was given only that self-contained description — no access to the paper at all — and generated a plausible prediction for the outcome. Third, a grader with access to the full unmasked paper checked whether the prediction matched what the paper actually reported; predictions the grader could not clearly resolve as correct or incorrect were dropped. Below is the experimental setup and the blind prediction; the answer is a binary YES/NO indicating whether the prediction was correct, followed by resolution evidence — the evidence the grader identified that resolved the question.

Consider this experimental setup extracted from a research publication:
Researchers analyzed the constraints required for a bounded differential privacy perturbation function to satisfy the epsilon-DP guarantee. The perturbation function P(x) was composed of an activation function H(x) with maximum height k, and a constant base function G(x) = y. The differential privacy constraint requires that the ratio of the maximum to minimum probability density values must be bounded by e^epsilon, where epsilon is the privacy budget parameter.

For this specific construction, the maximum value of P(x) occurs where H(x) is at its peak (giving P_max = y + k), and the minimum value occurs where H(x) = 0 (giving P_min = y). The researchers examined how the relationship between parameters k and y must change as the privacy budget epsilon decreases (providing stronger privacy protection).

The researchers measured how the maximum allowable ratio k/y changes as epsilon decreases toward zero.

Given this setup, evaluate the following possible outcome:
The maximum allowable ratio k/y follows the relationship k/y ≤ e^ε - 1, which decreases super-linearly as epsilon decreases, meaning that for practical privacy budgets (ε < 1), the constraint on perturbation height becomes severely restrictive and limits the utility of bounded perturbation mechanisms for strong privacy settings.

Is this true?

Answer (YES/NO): NO